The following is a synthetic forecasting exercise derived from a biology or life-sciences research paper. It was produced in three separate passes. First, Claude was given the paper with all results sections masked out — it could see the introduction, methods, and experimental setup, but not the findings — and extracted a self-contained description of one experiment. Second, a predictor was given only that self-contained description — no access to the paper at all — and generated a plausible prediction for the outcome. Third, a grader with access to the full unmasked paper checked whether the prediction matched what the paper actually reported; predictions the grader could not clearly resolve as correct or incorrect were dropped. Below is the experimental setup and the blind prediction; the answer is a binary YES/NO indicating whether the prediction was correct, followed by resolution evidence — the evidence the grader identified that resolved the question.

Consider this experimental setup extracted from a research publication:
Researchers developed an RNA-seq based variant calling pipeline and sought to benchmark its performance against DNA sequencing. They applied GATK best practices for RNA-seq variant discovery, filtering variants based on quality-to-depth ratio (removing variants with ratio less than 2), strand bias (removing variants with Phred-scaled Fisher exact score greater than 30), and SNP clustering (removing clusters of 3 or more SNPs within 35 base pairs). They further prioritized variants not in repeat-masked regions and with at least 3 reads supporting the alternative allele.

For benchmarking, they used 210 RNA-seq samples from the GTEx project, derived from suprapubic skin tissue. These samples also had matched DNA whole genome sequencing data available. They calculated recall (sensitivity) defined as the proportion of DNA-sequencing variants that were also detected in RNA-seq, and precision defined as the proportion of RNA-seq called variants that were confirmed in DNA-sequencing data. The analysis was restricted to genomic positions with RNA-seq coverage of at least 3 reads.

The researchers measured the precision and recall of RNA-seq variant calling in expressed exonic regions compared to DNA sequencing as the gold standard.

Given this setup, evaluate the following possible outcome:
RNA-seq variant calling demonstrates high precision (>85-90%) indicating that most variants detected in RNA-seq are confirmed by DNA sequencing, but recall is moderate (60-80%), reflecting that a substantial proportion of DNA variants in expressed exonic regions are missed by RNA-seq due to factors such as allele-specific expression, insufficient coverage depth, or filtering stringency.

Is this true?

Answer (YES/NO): NO